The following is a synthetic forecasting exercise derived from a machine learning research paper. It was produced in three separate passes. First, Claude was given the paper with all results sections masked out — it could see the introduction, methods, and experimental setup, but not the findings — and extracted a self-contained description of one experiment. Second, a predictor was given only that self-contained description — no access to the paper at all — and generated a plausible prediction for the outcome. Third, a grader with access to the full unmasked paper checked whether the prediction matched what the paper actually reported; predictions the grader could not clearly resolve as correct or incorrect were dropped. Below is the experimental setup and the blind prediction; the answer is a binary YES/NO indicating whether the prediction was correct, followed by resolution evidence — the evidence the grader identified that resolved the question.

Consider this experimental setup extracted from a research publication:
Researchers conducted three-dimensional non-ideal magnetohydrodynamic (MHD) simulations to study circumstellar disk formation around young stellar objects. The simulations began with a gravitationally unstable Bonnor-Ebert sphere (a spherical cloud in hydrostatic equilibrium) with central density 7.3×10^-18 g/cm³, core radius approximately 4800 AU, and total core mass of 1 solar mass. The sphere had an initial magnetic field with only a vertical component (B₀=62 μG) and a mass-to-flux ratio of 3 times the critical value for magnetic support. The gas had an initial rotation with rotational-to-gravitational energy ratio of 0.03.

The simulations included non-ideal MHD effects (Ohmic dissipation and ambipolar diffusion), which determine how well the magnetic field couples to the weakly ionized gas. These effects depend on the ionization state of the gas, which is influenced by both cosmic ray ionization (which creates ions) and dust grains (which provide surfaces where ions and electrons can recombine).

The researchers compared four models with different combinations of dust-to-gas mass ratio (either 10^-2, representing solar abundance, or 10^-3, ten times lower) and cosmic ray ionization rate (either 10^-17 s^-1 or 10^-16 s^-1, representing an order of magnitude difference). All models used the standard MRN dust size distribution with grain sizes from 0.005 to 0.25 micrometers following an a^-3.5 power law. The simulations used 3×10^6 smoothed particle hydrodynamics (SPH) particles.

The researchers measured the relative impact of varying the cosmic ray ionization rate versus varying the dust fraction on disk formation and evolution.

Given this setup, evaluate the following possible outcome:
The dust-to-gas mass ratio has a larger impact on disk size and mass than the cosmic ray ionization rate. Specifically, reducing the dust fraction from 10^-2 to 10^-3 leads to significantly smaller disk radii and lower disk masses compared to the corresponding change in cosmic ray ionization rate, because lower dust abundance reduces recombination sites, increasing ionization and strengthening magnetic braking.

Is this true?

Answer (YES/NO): NO